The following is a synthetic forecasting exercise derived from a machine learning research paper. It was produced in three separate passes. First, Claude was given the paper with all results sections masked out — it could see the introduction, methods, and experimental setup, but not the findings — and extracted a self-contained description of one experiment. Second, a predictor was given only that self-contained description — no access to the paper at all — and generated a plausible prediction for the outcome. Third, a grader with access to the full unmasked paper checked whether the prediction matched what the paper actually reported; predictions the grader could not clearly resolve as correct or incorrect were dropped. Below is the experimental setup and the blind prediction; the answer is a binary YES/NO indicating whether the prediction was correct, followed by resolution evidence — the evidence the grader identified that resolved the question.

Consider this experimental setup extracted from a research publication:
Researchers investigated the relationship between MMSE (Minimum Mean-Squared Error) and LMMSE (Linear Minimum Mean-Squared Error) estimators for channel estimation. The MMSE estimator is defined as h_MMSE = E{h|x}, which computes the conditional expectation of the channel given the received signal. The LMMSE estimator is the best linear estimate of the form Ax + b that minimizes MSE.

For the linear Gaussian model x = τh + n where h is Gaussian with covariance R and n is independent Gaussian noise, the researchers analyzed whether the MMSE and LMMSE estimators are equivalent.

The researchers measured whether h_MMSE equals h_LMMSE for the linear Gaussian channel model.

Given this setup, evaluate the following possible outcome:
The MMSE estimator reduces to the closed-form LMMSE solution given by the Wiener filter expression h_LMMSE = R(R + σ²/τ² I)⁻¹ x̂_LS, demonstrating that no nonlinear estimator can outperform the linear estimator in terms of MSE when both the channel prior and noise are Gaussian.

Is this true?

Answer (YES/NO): NO